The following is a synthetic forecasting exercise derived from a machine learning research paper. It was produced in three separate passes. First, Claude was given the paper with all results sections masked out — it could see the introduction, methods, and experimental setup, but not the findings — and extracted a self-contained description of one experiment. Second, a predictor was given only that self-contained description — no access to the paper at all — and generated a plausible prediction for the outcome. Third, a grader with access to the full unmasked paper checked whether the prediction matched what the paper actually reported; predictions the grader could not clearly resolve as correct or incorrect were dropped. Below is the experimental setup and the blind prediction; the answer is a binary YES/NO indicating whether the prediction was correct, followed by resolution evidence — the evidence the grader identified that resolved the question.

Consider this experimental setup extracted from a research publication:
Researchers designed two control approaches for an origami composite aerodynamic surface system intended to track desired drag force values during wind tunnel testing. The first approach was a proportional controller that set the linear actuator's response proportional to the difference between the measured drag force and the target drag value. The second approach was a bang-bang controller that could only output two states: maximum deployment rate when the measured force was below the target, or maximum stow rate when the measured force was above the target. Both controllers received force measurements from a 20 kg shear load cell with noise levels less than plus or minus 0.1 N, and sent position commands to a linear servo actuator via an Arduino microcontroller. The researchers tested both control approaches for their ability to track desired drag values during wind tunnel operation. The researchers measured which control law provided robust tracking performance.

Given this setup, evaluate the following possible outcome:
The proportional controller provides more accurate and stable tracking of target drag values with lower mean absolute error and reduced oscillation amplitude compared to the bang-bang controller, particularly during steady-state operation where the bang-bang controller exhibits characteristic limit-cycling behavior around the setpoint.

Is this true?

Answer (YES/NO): NO